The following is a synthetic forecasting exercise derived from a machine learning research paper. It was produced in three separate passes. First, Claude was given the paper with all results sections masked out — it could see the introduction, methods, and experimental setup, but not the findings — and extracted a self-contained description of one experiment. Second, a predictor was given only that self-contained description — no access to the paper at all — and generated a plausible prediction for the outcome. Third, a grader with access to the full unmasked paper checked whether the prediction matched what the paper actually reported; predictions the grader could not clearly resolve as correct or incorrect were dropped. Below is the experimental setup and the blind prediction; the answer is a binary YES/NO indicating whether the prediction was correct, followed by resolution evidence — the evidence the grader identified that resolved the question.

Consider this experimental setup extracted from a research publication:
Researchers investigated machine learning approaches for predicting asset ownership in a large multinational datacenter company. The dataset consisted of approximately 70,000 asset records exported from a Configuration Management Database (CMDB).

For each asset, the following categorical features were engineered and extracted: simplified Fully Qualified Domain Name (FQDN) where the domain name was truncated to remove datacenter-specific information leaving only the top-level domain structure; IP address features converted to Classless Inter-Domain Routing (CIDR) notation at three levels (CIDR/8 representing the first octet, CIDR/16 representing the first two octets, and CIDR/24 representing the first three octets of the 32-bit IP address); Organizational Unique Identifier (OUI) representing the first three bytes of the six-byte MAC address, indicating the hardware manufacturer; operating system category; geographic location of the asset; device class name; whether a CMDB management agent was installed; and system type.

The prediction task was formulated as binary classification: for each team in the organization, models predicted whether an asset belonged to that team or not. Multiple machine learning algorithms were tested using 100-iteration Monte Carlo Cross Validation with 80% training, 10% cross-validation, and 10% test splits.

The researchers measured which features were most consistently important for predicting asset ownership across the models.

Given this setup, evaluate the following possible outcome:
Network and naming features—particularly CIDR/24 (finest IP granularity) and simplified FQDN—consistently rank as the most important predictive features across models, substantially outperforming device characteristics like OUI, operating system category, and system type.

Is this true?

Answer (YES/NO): NO